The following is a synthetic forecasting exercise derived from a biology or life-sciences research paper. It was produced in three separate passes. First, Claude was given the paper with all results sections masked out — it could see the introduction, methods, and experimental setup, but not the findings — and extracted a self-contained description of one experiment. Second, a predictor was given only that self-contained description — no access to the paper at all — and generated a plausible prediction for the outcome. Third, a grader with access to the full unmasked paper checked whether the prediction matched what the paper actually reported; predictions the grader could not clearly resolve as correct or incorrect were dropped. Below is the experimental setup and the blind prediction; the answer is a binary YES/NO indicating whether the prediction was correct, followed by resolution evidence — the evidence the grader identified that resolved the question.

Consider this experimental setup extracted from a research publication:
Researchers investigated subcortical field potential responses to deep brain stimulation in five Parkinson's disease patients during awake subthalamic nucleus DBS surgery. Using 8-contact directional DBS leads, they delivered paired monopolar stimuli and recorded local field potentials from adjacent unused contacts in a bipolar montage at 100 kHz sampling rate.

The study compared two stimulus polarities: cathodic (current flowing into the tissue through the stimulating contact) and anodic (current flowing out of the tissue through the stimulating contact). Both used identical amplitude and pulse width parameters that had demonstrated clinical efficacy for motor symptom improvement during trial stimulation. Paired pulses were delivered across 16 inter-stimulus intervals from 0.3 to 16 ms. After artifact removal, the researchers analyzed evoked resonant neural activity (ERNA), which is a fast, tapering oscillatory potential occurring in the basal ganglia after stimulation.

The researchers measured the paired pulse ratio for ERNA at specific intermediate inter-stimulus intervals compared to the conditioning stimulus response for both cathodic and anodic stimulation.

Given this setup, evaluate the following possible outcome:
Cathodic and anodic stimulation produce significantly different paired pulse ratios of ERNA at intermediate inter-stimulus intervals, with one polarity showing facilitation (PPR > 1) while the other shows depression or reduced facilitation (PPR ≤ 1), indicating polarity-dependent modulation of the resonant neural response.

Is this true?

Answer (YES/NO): NO